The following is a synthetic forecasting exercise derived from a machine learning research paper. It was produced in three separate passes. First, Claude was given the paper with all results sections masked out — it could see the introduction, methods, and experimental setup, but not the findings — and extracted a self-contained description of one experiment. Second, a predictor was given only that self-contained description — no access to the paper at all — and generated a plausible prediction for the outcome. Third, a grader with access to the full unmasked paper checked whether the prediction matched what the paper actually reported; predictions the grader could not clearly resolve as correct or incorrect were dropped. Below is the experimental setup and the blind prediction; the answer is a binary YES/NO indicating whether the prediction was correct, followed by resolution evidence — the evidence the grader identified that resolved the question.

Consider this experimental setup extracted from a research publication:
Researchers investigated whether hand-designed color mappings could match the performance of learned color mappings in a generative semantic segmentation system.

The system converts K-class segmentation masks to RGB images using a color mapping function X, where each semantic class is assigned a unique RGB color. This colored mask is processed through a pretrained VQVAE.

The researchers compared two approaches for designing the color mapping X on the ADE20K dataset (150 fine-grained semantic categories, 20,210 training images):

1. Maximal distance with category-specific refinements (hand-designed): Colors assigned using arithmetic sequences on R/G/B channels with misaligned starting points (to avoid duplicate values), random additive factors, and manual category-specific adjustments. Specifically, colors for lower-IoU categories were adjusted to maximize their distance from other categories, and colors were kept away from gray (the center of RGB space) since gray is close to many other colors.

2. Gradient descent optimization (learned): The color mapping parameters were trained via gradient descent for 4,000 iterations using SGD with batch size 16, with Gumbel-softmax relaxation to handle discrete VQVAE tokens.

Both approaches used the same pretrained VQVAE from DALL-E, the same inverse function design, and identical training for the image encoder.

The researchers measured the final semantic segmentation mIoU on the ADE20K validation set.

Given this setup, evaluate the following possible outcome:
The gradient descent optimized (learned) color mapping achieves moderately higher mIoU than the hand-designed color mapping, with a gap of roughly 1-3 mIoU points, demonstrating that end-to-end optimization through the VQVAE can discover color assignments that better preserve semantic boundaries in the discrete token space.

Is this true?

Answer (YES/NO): NO